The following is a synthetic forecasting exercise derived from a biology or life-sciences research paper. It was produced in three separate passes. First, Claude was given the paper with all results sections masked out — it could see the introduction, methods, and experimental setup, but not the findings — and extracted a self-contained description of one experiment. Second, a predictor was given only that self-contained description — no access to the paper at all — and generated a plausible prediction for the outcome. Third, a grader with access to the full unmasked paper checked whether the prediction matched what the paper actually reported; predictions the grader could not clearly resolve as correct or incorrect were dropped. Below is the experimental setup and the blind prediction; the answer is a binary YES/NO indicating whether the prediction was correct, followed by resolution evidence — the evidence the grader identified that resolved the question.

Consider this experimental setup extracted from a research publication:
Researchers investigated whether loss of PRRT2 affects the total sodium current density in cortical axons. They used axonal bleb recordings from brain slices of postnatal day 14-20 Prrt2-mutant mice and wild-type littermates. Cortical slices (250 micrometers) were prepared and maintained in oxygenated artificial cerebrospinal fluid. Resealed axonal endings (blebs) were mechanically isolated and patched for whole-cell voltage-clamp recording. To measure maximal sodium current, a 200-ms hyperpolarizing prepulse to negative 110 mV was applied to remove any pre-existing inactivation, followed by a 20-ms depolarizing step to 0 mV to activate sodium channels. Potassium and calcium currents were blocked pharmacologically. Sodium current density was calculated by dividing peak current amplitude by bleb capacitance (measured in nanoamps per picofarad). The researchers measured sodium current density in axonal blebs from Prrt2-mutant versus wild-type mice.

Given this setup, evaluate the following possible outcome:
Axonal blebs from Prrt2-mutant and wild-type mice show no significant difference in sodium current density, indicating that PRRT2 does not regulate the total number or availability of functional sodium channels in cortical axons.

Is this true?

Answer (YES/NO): YES